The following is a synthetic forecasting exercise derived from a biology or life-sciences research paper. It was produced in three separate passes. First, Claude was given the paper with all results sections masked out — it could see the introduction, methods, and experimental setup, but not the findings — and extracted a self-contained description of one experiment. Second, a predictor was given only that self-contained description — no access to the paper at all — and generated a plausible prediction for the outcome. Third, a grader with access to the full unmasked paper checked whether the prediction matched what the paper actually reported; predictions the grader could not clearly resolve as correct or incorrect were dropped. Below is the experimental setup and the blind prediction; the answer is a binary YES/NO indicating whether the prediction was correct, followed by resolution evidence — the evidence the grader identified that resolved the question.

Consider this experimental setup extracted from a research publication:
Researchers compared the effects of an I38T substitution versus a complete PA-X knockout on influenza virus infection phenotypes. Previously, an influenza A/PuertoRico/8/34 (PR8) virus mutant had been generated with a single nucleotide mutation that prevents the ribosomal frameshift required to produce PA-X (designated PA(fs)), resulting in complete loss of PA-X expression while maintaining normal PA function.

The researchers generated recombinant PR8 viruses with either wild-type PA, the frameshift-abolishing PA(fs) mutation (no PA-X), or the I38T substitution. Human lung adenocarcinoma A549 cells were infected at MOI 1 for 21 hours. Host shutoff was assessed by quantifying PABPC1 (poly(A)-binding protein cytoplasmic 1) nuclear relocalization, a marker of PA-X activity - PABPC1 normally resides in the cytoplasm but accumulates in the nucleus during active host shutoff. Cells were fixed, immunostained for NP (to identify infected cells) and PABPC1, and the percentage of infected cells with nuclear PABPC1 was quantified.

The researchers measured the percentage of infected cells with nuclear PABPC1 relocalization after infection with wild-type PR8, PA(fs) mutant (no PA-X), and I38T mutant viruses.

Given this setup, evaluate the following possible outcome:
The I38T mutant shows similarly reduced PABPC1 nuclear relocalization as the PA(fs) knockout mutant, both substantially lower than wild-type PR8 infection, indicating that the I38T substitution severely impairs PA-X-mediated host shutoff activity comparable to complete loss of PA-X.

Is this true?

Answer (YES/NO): YES